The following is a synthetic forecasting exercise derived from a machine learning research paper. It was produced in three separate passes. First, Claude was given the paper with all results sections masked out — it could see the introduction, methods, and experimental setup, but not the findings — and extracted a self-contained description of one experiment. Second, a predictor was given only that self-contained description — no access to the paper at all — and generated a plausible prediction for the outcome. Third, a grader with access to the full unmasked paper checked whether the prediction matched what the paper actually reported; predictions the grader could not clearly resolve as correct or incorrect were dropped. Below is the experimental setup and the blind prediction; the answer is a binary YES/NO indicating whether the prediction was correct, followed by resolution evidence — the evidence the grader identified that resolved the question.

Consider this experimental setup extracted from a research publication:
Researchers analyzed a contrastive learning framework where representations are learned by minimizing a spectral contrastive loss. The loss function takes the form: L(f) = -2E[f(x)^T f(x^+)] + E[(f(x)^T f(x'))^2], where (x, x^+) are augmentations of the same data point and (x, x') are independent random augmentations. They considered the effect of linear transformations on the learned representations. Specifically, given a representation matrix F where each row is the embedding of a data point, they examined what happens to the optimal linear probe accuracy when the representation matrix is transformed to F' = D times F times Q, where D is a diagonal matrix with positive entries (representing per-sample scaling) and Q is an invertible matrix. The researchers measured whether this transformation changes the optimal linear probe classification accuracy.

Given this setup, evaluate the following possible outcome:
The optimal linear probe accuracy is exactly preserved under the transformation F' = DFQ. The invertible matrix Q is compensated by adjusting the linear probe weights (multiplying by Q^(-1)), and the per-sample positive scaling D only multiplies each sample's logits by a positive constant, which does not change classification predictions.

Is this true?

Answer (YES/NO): YES